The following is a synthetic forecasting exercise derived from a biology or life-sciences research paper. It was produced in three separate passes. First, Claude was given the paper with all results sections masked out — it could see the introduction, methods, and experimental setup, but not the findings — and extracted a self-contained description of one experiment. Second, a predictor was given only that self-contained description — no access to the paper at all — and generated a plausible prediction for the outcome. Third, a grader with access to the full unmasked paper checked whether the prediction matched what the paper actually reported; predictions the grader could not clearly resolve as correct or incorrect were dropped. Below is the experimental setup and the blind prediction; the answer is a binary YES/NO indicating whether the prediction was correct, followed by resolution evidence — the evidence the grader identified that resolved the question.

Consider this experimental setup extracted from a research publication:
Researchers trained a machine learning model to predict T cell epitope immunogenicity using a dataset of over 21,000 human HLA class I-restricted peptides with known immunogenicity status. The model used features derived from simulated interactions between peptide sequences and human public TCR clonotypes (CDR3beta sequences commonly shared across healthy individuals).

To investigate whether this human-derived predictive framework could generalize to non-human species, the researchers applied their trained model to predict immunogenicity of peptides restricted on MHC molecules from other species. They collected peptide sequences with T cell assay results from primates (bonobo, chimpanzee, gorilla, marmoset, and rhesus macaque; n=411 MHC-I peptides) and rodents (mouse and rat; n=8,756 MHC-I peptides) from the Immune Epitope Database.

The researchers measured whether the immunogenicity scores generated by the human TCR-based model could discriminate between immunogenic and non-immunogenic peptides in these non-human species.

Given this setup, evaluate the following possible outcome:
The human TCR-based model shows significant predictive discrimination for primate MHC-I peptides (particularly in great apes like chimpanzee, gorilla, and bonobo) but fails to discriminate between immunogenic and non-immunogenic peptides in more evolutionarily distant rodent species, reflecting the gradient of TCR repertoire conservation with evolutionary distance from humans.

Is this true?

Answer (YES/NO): NO